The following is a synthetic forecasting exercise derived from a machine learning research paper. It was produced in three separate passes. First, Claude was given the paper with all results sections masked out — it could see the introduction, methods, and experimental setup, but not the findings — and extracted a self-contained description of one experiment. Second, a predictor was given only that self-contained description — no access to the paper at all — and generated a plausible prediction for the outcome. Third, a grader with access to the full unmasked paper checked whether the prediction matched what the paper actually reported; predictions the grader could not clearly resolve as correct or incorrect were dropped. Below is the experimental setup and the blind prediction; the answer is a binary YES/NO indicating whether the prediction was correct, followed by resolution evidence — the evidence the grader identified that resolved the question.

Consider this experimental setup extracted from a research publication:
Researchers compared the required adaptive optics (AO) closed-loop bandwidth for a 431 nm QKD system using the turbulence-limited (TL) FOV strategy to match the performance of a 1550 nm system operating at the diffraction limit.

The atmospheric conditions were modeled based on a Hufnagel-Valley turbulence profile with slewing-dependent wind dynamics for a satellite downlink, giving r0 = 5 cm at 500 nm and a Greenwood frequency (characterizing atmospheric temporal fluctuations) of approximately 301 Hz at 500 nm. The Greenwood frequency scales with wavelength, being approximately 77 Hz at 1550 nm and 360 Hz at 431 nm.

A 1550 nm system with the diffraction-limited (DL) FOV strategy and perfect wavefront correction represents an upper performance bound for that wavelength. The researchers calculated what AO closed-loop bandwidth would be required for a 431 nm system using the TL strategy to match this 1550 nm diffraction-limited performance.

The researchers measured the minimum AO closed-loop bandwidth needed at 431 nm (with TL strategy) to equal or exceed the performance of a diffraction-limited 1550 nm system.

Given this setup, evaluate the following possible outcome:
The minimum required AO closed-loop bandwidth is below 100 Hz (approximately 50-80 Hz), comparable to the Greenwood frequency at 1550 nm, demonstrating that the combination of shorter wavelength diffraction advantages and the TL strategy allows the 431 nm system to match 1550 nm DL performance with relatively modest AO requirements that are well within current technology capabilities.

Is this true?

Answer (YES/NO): NO